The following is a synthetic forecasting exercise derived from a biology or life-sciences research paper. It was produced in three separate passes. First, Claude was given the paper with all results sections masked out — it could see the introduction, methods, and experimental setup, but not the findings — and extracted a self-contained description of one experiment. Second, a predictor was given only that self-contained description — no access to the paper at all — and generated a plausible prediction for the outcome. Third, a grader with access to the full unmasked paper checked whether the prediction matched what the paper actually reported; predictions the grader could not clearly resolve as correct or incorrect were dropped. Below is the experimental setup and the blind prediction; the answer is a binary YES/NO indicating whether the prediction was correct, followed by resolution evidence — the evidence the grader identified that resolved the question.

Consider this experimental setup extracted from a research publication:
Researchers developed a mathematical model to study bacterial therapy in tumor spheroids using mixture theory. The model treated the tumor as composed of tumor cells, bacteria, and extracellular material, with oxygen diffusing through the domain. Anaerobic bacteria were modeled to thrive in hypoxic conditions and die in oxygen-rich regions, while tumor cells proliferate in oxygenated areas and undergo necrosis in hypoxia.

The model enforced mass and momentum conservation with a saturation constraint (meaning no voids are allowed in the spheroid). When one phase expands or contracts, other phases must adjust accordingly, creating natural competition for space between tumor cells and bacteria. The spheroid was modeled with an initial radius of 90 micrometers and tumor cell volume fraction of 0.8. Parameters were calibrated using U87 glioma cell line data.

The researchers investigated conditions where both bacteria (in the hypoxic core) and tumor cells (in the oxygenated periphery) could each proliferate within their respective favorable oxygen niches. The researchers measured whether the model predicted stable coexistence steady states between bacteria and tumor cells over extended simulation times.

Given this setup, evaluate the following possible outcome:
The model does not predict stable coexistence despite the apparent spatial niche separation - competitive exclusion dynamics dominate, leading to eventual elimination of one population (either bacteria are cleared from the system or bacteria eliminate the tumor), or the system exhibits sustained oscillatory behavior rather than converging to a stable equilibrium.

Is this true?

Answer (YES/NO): NO